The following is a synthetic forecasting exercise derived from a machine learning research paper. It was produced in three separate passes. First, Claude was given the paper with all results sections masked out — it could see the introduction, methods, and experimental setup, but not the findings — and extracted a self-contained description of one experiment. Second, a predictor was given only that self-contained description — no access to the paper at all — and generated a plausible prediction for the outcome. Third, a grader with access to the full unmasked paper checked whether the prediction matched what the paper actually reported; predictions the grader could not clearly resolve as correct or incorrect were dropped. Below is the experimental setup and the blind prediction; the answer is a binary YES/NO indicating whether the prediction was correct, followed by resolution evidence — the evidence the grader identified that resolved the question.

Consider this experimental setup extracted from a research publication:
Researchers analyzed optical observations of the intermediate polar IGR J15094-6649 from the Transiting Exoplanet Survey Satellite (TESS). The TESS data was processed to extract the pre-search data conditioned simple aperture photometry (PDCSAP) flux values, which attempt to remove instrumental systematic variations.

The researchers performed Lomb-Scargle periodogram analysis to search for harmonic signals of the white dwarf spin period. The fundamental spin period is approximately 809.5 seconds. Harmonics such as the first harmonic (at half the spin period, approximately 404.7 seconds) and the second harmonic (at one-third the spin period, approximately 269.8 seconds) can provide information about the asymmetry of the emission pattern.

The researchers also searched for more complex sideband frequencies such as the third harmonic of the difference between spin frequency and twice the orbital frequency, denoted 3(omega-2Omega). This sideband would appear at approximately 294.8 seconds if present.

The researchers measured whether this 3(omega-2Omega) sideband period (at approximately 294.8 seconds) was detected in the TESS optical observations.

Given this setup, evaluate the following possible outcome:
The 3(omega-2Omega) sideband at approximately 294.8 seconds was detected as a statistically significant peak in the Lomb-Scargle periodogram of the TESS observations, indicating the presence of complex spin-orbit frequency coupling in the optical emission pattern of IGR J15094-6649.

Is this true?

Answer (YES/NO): YES